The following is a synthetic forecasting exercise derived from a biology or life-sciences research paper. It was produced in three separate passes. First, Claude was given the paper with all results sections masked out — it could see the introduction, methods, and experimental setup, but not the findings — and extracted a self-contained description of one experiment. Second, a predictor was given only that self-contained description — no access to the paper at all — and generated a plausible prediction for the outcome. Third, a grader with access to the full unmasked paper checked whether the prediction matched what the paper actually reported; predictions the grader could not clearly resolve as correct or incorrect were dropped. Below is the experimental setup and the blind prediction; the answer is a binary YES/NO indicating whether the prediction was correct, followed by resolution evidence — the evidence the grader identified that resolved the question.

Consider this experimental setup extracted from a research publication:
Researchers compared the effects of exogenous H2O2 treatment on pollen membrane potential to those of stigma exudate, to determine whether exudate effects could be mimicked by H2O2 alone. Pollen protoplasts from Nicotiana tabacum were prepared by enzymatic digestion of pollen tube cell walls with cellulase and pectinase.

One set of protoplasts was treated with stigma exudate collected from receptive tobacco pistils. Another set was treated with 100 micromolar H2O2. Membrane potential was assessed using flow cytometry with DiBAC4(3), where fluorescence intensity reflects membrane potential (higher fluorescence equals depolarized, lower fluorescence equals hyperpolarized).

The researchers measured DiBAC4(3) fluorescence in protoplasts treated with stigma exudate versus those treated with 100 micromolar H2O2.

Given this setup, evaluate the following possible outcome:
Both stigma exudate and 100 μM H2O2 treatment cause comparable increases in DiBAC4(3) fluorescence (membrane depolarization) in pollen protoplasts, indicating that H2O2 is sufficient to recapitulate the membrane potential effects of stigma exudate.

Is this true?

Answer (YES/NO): NO